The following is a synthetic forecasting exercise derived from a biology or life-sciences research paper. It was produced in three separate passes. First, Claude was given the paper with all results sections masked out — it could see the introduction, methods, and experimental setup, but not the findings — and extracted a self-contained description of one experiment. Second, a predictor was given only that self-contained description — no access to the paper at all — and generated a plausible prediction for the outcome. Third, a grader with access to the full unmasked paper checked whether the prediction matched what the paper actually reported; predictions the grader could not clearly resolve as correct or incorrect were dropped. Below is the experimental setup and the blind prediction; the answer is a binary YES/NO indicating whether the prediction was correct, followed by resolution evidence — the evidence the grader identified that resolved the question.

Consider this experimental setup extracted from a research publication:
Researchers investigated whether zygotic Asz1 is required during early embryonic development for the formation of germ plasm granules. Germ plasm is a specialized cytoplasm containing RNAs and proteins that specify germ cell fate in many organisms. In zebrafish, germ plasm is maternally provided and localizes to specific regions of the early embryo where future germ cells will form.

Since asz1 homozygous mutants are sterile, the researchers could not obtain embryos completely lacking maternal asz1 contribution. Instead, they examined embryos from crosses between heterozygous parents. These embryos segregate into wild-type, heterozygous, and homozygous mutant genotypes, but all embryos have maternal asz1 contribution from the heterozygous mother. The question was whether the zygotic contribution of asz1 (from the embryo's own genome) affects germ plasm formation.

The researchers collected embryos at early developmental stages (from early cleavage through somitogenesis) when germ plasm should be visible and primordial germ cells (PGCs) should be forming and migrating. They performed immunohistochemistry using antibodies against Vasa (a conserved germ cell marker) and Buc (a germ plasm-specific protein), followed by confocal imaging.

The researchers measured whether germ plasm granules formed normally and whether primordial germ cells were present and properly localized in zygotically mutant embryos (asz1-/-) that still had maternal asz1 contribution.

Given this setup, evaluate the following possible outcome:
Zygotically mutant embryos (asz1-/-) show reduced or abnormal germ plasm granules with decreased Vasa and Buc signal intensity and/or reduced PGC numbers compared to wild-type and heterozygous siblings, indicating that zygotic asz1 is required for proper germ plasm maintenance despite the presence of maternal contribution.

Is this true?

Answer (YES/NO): NO